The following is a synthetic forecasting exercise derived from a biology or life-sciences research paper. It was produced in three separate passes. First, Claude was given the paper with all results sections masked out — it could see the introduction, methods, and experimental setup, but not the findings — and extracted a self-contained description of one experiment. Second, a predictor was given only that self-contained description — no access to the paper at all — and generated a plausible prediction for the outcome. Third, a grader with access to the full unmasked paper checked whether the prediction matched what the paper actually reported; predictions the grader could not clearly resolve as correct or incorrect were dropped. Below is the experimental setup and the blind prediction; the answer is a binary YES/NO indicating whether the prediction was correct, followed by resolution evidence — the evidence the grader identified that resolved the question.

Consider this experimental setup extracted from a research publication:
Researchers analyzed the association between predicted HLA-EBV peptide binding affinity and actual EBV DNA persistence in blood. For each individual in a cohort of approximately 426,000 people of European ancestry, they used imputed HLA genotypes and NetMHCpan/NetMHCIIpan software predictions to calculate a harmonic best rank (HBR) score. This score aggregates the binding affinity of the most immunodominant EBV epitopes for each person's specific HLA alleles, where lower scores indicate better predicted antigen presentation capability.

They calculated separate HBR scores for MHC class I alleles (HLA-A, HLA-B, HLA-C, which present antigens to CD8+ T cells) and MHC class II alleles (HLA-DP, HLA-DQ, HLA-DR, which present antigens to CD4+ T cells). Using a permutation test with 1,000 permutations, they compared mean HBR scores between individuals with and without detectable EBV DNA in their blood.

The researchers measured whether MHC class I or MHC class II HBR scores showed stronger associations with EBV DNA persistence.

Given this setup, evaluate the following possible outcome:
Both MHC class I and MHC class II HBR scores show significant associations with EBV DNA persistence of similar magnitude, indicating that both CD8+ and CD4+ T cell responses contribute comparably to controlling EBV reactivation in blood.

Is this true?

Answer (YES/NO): NO